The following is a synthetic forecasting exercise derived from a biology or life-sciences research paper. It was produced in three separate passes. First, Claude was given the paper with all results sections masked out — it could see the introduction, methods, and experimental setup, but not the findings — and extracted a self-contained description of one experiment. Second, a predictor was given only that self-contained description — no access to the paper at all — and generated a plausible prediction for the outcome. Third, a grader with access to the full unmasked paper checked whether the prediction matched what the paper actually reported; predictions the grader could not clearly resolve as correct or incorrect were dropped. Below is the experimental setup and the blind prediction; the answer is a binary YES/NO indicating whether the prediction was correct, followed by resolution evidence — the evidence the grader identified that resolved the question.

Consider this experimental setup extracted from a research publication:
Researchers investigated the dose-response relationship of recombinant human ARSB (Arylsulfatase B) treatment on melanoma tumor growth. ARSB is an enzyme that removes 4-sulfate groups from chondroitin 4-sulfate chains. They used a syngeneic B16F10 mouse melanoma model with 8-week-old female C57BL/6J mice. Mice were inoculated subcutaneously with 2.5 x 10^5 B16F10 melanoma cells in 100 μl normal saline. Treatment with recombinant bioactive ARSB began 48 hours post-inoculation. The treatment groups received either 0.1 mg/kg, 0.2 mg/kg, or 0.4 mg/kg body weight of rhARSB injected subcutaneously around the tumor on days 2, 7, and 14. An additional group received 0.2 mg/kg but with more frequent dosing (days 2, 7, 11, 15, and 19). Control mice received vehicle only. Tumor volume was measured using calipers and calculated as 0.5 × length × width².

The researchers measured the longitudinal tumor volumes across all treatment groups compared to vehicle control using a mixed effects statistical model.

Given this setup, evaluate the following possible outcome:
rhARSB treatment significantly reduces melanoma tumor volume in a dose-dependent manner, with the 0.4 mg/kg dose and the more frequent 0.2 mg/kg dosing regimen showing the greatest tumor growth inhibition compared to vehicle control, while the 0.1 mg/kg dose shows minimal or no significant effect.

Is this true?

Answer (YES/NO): NO